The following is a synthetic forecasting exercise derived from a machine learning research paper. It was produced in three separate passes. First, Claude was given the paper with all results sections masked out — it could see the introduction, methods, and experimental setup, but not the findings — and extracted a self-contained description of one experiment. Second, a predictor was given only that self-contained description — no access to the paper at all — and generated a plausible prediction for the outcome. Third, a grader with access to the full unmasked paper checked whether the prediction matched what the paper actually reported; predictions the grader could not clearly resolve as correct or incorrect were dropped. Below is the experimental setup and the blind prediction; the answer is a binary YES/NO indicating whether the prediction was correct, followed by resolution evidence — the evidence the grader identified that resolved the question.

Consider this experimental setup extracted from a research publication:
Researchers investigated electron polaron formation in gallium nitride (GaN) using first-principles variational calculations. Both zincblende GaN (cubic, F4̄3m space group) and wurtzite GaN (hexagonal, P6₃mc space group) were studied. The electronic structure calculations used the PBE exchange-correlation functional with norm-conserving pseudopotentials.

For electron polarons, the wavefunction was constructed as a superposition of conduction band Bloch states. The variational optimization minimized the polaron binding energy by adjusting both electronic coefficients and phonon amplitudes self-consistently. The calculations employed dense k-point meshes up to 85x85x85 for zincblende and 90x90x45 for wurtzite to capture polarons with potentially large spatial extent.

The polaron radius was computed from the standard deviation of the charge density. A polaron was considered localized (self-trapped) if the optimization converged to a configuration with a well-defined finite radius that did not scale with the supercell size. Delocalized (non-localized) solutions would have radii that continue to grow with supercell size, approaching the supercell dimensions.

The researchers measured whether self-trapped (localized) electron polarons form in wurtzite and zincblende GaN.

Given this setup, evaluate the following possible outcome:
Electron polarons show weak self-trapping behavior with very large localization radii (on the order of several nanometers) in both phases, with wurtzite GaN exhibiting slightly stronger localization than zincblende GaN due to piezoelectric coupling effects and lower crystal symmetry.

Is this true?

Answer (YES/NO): NO